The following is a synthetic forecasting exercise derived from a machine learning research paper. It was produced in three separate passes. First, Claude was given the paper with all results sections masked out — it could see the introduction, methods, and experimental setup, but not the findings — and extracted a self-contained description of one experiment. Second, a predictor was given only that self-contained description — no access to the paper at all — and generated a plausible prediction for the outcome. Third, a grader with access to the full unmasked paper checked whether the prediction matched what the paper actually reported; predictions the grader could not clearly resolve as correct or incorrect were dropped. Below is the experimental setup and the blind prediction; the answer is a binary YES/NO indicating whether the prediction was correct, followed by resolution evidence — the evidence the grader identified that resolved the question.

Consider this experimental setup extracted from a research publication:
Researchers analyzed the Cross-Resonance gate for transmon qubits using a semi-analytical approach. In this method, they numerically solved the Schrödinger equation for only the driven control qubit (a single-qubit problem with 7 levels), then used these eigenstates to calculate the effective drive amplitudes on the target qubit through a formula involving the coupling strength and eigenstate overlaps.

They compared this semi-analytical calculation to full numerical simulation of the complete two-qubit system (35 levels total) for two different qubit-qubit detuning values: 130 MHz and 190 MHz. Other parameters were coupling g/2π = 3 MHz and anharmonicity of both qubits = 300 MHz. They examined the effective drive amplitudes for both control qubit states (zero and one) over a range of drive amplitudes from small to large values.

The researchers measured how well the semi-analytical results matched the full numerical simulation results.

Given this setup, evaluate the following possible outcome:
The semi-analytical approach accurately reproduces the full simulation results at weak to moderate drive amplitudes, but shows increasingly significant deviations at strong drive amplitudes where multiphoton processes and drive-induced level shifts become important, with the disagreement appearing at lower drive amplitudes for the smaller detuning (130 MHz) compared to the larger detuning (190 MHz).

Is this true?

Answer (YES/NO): NO